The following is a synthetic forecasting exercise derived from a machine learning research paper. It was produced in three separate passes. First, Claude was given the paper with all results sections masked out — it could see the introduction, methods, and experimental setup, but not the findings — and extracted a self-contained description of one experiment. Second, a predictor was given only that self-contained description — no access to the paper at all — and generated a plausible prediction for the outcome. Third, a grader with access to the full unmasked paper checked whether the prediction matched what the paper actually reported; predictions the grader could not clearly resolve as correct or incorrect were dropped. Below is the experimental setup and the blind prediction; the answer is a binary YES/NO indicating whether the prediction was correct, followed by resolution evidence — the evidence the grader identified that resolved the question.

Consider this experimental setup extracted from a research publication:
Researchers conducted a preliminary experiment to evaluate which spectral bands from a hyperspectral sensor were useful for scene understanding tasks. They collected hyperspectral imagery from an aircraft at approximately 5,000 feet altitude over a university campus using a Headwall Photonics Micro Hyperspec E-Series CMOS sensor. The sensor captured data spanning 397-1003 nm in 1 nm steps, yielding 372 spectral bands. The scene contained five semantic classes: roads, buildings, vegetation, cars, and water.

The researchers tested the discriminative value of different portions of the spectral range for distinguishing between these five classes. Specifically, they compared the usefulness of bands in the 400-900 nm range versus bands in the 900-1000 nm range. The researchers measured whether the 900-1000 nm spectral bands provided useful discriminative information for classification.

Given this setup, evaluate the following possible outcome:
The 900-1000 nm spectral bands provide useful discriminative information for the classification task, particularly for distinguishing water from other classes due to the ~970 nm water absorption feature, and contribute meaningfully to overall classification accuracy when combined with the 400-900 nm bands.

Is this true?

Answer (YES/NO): NO